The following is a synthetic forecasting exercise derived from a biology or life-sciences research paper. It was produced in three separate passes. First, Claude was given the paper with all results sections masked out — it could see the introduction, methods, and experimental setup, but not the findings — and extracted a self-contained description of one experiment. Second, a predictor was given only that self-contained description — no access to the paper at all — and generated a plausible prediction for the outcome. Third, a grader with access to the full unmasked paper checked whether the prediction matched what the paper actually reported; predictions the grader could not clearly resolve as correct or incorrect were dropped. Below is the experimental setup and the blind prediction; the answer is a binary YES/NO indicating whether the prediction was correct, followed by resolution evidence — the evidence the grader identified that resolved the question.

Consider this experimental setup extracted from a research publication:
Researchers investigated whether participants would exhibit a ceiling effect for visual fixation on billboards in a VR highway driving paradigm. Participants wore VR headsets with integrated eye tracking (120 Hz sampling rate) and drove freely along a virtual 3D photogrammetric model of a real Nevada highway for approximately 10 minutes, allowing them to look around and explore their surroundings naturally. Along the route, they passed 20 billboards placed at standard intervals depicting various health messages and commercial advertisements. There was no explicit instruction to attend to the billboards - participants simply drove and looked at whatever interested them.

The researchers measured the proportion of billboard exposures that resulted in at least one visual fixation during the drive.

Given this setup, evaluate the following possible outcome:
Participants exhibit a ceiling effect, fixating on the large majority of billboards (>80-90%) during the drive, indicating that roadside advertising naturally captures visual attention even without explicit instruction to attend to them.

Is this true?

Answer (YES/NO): YES